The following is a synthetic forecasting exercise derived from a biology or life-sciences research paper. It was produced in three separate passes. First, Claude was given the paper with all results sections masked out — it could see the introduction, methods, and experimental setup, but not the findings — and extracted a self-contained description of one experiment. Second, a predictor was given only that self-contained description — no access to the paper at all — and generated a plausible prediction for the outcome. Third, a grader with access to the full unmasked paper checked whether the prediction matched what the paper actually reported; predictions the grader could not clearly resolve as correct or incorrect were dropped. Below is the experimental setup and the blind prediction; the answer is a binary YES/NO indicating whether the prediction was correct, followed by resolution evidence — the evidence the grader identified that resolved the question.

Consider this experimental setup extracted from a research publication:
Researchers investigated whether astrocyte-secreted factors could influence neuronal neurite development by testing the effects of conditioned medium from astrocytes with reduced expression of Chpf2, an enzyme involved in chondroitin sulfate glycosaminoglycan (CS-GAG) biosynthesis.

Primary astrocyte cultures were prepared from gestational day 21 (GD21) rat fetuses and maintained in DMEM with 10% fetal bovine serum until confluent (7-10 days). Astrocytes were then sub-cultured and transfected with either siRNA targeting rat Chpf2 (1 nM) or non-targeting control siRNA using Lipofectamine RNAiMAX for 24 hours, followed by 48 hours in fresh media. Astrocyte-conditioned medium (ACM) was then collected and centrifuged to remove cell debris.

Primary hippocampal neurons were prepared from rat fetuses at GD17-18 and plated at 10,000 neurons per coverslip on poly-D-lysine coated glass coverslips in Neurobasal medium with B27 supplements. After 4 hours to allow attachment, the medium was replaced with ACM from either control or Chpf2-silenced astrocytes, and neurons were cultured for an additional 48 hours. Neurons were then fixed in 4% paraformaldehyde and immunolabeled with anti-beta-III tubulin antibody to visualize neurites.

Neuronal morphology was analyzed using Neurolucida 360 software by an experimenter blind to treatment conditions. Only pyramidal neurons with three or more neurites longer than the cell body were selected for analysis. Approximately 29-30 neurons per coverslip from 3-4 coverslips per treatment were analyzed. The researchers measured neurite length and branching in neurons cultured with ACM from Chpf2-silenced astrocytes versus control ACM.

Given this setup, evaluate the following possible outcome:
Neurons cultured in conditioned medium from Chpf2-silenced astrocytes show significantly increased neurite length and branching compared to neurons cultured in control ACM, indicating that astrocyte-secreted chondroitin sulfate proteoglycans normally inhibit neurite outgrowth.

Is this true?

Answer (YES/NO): YES